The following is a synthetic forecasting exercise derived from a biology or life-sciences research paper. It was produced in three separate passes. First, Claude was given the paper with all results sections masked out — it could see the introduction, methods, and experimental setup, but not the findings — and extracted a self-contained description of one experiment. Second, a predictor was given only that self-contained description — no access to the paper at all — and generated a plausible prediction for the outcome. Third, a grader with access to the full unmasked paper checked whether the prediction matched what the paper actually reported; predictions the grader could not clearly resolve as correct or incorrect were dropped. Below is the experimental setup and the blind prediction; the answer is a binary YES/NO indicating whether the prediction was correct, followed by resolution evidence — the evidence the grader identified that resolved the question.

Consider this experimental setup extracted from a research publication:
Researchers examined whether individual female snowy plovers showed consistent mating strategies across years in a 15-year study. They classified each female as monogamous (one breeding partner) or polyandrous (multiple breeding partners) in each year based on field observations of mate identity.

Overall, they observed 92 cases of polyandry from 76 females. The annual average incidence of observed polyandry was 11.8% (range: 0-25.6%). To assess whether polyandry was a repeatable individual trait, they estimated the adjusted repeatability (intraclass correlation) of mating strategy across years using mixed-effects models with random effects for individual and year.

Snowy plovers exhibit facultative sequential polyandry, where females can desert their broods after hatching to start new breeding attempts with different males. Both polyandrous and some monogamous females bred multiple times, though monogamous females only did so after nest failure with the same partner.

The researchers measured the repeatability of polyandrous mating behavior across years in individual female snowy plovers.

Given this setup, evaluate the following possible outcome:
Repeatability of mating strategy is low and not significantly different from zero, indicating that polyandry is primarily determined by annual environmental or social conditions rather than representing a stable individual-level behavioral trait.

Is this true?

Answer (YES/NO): YES